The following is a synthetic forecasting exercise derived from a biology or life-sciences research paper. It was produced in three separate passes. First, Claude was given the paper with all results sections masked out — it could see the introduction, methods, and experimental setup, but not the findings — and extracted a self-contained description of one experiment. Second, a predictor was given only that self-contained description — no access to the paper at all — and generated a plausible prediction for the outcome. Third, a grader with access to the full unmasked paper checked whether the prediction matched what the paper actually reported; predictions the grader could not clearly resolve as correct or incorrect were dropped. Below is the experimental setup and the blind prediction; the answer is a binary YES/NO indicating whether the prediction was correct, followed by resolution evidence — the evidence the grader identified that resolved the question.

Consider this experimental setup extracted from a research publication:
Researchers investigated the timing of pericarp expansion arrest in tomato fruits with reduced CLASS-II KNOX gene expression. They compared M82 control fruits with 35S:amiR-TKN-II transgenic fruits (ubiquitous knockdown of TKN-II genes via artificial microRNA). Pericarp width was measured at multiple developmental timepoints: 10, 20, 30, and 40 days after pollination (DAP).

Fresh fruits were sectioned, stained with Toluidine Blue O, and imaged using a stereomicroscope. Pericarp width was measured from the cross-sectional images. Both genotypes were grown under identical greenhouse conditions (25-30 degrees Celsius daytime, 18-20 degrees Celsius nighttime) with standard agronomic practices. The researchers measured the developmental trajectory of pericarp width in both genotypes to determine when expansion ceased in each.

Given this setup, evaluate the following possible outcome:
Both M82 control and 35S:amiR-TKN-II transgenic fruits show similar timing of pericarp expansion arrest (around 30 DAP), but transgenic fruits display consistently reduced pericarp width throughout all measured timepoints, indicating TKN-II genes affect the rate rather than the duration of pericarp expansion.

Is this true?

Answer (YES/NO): NO